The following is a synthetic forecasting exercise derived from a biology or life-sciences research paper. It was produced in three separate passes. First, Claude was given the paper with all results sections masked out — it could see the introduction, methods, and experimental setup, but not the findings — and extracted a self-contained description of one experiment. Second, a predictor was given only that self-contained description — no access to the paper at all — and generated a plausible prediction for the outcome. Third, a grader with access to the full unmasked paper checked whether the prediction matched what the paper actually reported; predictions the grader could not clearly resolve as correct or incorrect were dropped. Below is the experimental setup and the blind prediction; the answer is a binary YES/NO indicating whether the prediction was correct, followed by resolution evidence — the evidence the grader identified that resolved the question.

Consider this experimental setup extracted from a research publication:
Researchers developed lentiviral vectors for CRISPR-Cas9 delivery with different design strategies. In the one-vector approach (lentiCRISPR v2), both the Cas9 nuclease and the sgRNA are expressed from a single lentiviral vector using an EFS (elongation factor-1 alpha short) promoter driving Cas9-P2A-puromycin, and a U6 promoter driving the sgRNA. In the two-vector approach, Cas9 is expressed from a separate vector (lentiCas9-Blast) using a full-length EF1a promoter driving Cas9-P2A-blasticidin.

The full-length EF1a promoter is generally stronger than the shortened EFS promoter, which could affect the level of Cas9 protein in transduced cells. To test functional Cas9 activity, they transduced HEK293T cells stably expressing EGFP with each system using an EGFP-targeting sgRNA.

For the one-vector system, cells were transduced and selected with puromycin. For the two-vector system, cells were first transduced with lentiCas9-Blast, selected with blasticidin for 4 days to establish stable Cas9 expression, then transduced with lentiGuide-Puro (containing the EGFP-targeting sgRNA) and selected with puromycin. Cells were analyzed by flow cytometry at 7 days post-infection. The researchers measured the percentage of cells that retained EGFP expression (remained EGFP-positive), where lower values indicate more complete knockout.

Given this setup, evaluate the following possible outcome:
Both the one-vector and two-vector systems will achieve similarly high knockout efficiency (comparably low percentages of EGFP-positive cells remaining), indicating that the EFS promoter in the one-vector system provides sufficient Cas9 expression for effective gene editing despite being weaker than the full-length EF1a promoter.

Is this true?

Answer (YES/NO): YES